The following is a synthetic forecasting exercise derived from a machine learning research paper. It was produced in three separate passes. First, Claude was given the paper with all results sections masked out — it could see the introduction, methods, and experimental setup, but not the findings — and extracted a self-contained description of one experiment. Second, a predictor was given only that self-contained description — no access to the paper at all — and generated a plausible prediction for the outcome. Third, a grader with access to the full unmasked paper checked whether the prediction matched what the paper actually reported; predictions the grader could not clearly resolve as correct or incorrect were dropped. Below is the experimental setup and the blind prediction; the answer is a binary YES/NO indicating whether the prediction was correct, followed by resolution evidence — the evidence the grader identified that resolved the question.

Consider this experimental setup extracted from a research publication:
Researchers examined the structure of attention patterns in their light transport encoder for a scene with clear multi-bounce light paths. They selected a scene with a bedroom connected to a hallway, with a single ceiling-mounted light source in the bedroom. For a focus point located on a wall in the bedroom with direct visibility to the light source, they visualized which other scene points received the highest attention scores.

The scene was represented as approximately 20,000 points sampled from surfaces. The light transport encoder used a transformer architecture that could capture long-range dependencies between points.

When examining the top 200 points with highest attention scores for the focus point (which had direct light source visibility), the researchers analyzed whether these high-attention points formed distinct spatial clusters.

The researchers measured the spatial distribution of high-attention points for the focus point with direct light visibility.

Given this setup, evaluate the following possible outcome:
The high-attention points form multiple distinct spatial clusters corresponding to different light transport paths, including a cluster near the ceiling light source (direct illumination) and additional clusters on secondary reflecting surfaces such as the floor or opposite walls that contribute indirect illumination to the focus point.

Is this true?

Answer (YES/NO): YES